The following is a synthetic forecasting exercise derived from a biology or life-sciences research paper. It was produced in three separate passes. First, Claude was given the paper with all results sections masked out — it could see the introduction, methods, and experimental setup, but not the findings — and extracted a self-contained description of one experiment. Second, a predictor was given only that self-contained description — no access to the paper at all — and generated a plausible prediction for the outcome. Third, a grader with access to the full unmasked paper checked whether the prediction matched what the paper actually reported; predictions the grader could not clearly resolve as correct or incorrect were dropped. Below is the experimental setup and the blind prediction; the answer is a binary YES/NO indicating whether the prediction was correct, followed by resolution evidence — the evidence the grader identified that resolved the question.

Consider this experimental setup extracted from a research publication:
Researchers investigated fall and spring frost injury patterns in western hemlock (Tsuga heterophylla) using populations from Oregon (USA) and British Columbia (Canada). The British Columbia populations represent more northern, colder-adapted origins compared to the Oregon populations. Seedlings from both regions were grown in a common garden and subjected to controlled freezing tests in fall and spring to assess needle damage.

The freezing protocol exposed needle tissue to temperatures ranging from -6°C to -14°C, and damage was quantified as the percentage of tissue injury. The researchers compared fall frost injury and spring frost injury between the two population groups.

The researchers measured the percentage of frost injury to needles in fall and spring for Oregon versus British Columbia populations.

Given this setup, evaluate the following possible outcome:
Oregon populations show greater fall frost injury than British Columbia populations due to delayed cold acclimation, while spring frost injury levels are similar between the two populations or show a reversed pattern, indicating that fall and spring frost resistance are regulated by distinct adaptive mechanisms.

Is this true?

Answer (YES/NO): NO